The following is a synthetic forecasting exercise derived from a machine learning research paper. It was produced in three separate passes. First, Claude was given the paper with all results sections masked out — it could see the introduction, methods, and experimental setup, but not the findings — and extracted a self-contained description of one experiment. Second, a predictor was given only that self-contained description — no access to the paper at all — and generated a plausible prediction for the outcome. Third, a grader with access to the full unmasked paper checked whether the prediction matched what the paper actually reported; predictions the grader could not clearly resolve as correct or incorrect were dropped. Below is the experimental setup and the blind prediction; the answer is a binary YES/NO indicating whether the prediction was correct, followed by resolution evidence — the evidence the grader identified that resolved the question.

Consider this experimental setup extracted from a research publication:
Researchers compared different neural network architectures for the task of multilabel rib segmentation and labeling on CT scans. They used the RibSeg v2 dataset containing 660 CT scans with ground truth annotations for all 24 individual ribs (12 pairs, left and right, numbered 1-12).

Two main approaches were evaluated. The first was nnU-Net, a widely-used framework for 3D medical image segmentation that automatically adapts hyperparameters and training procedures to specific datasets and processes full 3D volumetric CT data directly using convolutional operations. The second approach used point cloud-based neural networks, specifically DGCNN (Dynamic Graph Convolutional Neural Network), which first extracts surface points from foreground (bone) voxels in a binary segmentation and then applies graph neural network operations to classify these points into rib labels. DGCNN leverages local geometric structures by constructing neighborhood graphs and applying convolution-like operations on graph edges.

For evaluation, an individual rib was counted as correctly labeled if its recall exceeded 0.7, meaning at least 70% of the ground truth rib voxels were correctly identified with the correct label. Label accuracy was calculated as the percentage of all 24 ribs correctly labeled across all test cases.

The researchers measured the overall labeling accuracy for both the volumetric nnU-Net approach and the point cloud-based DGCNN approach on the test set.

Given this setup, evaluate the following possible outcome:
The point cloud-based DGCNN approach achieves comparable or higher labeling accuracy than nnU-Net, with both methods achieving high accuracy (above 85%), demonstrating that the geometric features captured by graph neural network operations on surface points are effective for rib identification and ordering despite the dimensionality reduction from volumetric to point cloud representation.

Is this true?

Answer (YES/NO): YES